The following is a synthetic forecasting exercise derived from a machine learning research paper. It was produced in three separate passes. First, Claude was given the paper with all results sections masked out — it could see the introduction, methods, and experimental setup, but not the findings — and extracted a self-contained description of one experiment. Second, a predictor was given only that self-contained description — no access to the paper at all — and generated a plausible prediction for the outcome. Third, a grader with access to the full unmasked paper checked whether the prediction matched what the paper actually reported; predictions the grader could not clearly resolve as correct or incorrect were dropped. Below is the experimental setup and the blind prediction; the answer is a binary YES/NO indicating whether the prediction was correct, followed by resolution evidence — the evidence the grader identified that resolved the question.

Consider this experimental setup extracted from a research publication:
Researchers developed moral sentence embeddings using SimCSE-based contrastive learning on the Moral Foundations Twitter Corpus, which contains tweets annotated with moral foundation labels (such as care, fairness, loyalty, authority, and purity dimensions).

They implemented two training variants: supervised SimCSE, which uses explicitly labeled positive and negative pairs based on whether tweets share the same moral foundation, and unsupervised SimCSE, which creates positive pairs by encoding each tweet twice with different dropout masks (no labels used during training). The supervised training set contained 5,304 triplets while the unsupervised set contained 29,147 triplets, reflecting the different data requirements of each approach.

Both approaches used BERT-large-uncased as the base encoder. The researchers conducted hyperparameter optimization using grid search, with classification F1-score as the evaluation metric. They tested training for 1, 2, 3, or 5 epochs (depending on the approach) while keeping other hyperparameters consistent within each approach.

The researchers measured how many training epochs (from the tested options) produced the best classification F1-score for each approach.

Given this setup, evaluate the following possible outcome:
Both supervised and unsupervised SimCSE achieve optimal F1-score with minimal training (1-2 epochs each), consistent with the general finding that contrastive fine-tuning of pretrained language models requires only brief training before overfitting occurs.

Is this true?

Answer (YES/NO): YES